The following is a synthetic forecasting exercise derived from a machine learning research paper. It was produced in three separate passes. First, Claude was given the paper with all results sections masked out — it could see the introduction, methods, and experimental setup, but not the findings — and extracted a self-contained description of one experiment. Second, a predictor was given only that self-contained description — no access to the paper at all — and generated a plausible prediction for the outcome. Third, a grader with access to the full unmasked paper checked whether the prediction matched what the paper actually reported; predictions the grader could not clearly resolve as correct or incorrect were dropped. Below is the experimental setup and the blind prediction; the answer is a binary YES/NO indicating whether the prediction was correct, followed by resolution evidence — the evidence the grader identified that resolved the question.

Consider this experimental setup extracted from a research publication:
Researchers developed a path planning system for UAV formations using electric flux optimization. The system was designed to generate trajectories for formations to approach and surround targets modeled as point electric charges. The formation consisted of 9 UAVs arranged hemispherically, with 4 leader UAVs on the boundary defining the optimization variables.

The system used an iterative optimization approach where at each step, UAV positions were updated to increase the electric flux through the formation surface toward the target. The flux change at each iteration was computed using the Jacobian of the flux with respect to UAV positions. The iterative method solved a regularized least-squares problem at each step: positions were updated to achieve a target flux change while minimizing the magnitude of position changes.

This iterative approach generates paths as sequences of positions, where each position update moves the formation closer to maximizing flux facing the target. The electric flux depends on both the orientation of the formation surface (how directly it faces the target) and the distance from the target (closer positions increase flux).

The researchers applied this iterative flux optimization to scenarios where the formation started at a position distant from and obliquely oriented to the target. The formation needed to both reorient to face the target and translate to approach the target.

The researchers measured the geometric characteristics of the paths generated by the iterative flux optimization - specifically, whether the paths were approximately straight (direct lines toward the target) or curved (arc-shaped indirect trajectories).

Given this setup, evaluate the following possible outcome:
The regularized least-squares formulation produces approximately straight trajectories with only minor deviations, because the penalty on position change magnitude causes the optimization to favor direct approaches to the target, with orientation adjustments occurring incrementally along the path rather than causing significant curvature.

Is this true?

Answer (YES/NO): NO